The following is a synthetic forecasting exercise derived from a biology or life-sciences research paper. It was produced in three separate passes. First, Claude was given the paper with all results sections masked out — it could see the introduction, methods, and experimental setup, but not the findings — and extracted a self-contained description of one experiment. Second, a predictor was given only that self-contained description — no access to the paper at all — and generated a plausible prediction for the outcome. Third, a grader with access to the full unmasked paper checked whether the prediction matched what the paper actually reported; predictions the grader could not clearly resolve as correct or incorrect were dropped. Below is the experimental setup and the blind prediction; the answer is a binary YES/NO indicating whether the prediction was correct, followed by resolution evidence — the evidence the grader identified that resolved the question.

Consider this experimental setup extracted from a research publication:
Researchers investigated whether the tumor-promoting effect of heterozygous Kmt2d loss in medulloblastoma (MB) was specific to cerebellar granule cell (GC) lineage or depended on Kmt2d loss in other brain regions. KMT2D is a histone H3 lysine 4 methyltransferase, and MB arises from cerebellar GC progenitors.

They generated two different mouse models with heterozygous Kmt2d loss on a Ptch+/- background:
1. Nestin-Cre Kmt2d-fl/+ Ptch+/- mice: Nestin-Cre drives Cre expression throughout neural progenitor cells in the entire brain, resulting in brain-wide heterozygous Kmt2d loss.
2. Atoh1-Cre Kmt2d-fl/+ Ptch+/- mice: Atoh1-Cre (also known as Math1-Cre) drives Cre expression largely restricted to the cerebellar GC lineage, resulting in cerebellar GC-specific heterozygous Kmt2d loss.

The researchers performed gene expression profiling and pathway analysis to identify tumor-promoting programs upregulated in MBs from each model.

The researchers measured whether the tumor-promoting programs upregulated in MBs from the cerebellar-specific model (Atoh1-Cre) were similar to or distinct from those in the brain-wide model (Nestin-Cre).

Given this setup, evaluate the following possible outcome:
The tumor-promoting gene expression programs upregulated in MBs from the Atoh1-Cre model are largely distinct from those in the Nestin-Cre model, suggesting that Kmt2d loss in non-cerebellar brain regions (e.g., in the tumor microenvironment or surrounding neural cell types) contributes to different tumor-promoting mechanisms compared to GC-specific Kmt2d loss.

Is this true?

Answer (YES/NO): NO